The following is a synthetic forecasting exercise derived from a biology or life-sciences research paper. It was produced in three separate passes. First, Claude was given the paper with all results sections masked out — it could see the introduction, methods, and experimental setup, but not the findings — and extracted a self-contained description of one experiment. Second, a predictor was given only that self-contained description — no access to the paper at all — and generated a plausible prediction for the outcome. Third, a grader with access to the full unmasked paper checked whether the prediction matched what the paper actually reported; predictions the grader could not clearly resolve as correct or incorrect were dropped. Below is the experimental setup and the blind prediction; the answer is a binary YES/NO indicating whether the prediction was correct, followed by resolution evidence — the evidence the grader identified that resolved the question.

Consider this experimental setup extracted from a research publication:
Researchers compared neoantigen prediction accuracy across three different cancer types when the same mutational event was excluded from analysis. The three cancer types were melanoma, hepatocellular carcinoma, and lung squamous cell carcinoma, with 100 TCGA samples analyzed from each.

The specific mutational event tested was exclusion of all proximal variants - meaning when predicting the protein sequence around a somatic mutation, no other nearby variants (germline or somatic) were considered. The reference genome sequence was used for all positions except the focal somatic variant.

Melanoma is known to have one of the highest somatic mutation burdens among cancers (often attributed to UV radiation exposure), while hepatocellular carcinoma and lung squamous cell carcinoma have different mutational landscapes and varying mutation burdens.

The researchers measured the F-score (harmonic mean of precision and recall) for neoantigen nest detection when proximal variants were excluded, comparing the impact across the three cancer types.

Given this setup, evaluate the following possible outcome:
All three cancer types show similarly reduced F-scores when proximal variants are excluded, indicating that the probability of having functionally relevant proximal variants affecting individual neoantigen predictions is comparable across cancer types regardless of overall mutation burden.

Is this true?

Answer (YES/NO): YES